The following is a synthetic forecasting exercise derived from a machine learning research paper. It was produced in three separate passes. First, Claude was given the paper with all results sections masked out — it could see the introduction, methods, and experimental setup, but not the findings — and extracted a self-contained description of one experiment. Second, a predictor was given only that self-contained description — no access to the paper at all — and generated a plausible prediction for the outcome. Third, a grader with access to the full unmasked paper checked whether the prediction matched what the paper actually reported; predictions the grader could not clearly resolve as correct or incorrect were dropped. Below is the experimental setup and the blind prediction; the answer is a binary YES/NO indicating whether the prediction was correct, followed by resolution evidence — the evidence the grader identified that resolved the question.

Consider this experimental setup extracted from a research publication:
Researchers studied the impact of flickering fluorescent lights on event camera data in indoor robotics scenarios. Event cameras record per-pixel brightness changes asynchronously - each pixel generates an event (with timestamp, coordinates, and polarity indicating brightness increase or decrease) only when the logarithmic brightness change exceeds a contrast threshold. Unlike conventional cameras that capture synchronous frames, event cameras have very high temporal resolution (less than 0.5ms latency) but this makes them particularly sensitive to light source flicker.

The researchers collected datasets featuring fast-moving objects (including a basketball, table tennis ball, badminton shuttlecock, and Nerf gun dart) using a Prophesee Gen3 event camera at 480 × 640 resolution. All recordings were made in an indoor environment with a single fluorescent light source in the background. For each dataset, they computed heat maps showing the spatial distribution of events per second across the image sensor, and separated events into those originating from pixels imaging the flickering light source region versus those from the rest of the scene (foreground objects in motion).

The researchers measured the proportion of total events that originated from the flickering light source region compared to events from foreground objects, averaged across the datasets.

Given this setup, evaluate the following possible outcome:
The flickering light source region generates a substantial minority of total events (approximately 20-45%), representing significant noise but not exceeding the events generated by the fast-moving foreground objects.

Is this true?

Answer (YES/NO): NO